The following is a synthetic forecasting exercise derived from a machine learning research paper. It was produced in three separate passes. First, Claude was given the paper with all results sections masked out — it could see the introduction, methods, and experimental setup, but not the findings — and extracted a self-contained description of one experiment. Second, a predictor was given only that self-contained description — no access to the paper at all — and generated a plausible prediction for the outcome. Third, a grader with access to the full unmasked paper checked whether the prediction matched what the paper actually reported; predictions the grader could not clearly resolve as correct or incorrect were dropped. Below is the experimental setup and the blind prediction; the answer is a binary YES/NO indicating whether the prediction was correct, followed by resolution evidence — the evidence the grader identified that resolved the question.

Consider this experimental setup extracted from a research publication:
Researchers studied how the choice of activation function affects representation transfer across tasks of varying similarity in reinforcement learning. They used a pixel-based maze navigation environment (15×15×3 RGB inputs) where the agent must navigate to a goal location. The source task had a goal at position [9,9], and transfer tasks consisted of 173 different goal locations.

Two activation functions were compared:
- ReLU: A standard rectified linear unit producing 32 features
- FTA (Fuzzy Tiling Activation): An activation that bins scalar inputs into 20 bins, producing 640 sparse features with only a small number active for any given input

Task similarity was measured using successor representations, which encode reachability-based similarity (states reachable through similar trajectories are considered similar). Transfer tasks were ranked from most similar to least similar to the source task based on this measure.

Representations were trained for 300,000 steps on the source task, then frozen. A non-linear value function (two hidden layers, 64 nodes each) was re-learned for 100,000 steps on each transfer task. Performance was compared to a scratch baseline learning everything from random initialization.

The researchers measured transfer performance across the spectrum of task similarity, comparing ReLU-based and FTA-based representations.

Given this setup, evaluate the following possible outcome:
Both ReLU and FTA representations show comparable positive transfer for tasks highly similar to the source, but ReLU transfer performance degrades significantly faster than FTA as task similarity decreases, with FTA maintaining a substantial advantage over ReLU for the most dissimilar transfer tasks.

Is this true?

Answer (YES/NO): NO